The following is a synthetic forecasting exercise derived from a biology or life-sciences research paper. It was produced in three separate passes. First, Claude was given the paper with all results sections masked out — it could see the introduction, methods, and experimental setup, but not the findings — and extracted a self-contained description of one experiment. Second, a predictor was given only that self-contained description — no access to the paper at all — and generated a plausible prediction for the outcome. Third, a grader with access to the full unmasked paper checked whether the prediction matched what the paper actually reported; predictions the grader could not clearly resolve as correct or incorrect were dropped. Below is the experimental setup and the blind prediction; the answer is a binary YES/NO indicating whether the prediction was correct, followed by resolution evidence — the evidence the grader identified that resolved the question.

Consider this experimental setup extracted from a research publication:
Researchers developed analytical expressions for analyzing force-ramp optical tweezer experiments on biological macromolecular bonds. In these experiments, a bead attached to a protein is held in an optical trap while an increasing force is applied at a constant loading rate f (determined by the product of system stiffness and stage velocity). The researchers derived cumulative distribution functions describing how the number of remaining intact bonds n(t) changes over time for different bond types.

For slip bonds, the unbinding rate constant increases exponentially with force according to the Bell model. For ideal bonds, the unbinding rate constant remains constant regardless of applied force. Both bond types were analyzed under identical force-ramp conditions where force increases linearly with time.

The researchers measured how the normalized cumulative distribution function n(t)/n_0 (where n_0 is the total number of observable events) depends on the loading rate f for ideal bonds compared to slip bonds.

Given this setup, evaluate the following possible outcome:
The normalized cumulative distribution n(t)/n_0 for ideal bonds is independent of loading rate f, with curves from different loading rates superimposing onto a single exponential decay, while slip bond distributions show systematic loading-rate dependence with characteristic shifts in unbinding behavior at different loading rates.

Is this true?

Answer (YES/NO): YES